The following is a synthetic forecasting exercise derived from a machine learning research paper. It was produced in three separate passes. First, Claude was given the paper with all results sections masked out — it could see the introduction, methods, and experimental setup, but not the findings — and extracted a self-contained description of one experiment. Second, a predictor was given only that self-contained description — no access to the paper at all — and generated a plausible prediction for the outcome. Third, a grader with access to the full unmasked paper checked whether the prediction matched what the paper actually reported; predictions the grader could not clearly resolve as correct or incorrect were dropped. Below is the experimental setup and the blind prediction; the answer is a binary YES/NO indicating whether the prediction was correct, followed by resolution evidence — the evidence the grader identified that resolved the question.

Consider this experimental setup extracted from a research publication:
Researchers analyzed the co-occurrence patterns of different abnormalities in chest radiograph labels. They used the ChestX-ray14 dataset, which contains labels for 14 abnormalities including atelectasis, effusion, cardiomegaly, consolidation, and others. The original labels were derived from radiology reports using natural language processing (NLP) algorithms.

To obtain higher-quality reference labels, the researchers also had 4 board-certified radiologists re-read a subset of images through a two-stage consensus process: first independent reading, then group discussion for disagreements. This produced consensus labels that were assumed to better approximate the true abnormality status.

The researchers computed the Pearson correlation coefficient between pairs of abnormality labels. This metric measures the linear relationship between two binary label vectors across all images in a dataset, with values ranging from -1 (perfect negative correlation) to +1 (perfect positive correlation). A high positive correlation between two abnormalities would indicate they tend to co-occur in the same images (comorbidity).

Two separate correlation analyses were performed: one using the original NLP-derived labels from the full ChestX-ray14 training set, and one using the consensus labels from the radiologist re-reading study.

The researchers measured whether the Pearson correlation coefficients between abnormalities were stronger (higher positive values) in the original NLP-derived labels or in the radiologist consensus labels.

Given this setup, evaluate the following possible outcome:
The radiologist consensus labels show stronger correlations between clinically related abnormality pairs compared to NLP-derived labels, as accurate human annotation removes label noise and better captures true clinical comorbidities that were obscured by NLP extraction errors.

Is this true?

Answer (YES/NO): YES